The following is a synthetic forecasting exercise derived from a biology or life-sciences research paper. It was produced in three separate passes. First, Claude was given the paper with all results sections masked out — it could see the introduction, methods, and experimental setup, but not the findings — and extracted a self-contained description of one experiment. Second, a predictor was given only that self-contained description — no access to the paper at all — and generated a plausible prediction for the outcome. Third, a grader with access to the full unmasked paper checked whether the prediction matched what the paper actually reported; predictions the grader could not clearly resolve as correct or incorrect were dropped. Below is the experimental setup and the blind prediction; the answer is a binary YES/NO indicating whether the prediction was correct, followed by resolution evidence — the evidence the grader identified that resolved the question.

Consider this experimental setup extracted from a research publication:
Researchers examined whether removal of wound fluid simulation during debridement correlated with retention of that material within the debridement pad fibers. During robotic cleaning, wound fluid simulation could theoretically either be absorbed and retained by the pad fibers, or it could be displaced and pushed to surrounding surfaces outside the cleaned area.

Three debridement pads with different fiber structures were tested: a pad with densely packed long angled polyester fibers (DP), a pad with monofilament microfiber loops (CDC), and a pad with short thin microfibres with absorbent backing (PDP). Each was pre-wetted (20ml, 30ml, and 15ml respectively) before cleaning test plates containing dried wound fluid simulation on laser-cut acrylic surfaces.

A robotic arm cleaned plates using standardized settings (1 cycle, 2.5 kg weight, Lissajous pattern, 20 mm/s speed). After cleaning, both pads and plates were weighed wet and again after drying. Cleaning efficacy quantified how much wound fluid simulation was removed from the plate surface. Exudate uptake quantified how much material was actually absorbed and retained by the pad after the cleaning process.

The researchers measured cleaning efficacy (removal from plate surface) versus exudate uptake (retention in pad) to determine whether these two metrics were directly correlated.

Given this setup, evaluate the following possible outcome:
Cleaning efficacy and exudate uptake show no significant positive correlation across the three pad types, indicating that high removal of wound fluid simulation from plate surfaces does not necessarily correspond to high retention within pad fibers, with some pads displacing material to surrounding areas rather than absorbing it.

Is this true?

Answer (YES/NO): YES